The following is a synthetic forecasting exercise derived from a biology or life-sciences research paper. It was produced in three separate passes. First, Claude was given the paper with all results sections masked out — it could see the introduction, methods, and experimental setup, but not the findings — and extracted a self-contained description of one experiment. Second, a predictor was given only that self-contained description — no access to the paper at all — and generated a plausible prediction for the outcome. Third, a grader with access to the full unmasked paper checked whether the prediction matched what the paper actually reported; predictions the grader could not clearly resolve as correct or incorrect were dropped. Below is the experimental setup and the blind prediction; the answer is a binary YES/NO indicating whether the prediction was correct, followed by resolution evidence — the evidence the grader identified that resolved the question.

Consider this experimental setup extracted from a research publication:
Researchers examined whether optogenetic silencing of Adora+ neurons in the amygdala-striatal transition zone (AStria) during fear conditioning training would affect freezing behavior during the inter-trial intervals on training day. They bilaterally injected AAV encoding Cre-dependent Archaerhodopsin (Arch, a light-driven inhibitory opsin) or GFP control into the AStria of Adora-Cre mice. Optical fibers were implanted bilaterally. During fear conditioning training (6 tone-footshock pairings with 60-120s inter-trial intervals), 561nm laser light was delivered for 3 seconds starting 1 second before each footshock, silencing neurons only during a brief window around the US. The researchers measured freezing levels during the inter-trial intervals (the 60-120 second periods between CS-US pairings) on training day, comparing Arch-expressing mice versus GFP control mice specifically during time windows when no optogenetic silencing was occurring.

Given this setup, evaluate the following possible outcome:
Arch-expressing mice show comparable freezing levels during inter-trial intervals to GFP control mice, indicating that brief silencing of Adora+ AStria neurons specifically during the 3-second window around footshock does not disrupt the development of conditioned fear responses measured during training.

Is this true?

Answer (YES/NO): YES